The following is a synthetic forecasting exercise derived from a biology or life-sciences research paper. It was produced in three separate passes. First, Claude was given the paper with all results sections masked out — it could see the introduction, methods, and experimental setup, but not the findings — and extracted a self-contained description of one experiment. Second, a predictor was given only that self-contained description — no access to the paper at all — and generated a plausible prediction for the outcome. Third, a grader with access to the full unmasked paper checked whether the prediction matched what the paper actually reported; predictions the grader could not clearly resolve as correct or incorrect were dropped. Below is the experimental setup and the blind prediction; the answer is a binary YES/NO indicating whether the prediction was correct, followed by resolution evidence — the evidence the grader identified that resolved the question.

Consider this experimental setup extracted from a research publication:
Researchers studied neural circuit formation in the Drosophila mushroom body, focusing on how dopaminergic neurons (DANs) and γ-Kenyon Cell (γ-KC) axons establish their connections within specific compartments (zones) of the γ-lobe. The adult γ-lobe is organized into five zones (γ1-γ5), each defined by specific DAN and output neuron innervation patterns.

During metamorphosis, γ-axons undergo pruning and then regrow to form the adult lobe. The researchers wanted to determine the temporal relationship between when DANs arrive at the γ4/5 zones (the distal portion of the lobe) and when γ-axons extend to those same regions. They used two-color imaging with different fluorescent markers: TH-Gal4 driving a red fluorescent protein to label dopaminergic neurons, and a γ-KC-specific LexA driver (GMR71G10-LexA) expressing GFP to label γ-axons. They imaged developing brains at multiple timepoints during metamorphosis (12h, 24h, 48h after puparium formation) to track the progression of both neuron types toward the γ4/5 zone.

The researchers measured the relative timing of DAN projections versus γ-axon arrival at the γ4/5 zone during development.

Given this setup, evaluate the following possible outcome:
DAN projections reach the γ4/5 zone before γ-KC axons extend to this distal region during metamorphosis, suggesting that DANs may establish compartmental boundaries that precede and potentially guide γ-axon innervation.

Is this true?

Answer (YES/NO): YES